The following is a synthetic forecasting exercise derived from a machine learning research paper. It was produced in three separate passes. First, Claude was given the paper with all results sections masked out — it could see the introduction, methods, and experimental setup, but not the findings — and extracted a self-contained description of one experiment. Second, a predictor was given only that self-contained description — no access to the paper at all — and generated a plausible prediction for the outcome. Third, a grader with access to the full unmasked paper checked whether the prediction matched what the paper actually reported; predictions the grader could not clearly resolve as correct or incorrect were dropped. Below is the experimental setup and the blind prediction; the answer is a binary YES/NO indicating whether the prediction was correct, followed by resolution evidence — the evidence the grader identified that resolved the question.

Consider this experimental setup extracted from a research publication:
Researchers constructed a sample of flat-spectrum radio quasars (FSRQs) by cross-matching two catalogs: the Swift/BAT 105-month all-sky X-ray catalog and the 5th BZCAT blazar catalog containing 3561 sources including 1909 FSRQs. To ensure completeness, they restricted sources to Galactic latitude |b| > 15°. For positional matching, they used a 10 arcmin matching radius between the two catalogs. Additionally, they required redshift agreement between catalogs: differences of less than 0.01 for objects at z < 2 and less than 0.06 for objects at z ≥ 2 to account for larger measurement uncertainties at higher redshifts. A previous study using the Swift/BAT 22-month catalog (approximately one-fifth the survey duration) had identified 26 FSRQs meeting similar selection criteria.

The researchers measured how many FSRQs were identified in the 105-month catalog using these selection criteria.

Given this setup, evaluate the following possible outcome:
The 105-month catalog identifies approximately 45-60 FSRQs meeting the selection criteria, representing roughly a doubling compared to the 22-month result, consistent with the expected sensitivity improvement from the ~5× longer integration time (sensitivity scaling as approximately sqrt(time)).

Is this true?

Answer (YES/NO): YES